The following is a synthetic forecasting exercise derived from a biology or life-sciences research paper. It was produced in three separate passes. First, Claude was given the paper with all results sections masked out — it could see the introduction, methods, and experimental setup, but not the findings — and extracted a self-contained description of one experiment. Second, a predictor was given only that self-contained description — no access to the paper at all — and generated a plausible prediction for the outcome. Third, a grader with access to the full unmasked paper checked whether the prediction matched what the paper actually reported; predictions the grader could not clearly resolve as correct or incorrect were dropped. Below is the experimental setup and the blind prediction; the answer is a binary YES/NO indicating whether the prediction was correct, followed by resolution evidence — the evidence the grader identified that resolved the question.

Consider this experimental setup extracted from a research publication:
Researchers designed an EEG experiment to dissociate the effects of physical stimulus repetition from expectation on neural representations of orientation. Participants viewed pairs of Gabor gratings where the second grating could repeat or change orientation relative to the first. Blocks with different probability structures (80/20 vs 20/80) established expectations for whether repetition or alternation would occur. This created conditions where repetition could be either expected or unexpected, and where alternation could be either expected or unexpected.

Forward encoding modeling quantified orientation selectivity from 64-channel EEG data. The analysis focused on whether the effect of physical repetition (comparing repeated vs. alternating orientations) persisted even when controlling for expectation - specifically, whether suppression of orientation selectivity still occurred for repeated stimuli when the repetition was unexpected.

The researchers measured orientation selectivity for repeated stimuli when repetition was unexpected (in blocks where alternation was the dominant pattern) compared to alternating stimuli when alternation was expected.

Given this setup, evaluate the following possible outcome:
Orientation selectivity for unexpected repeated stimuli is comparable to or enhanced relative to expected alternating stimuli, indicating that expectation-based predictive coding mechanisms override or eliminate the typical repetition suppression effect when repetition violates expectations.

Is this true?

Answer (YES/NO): NO